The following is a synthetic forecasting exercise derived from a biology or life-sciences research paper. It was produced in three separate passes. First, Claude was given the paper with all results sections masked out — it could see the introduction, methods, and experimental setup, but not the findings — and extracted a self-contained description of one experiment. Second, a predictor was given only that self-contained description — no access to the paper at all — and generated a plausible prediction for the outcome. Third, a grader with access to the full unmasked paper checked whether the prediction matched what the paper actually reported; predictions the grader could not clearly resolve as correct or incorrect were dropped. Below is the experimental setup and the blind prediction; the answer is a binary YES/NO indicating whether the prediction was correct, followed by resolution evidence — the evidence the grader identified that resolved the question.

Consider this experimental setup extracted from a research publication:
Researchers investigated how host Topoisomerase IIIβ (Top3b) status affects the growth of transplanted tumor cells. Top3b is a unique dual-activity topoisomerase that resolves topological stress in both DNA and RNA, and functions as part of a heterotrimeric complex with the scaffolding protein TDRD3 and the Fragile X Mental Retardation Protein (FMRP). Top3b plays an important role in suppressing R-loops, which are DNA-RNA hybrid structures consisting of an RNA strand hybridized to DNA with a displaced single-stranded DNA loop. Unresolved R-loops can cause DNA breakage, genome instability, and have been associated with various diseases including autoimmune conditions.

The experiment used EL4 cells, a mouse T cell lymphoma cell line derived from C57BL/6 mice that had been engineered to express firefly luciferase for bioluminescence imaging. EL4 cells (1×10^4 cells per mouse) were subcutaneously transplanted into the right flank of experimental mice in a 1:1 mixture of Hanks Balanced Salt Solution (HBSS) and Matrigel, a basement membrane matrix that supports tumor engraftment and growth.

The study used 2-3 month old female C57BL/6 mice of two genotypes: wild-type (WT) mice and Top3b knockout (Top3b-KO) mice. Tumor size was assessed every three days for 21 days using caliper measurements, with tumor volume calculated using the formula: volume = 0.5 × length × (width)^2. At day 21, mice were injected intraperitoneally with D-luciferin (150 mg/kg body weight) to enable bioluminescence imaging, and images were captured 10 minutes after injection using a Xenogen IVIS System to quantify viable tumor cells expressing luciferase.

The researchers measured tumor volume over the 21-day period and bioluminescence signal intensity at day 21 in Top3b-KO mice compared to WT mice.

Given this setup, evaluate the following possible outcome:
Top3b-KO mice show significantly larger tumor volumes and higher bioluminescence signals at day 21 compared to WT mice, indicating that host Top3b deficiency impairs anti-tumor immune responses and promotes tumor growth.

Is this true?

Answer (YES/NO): YES